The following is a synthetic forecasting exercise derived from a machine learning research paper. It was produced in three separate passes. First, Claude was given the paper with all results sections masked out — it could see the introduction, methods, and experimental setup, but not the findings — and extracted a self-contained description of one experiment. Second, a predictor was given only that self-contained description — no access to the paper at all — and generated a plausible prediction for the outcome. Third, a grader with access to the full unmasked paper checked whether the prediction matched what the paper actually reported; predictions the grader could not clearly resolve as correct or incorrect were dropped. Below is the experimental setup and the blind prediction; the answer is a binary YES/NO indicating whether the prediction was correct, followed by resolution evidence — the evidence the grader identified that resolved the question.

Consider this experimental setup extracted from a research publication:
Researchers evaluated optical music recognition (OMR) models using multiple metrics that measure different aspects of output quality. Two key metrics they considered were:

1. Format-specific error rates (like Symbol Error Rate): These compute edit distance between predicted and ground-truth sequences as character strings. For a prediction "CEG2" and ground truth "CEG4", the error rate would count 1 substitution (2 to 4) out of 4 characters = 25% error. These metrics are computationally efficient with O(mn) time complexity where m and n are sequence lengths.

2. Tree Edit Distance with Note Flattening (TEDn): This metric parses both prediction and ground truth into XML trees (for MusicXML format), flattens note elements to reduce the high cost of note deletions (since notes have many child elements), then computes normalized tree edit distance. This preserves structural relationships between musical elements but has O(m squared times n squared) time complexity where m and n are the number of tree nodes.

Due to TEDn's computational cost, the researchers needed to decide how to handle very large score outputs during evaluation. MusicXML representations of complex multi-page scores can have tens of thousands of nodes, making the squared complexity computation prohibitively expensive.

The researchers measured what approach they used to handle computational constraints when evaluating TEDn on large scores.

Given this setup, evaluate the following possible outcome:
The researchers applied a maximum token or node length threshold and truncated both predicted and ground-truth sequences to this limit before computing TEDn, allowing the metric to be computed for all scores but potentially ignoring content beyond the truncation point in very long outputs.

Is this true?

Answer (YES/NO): YES